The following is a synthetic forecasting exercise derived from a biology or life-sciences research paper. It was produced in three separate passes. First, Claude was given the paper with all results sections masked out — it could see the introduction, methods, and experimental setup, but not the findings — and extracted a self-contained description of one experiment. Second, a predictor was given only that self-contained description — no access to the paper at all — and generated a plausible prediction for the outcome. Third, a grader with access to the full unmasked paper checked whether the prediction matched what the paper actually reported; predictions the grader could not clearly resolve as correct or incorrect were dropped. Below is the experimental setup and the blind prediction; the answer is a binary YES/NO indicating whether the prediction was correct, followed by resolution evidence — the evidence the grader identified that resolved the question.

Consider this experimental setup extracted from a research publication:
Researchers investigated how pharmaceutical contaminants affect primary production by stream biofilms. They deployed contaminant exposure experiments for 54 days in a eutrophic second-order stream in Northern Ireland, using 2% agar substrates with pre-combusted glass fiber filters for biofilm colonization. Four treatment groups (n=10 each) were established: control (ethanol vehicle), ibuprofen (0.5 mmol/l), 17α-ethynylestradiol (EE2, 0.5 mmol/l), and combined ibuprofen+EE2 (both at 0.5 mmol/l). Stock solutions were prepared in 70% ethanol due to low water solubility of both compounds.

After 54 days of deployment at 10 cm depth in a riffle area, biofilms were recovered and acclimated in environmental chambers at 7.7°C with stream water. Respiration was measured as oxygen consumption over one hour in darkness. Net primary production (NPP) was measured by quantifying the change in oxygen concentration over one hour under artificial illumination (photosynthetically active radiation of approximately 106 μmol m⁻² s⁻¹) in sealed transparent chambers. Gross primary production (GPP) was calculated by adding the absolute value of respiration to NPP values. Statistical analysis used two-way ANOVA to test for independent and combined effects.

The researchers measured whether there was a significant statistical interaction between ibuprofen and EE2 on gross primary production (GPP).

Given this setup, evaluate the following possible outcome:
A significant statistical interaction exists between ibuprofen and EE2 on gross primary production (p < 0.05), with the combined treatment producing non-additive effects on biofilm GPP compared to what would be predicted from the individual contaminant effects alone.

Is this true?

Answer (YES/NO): NO